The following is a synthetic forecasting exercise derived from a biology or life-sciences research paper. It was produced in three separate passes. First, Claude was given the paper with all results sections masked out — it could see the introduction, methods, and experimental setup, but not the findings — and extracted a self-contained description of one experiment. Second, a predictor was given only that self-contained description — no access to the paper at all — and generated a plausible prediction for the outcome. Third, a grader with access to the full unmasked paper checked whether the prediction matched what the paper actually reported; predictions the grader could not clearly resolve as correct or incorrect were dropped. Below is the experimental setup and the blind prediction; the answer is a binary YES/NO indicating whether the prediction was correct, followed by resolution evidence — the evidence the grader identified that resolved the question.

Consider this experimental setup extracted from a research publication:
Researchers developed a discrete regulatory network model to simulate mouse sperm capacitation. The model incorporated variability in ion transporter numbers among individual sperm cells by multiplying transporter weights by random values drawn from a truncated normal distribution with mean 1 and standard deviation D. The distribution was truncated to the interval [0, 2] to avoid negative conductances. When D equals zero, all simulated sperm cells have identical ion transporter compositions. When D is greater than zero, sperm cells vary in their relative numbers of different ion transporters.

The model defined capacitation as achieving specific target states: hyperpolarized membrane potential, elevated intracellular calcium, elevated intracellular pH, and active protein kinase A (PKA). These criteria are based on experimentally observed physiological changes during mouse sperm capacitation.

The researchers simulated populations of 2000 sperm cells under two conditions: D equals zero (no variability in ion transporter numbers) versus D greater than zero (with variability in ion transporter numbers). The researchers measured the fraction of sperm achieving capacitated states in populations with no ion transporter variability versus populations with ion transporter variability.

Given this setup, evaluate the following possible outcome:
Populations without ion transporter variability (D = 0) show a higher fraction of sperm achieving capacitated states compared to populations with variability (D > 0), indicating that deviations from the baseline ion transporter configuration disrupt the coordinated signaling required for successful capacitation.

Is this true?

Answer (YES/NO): NO